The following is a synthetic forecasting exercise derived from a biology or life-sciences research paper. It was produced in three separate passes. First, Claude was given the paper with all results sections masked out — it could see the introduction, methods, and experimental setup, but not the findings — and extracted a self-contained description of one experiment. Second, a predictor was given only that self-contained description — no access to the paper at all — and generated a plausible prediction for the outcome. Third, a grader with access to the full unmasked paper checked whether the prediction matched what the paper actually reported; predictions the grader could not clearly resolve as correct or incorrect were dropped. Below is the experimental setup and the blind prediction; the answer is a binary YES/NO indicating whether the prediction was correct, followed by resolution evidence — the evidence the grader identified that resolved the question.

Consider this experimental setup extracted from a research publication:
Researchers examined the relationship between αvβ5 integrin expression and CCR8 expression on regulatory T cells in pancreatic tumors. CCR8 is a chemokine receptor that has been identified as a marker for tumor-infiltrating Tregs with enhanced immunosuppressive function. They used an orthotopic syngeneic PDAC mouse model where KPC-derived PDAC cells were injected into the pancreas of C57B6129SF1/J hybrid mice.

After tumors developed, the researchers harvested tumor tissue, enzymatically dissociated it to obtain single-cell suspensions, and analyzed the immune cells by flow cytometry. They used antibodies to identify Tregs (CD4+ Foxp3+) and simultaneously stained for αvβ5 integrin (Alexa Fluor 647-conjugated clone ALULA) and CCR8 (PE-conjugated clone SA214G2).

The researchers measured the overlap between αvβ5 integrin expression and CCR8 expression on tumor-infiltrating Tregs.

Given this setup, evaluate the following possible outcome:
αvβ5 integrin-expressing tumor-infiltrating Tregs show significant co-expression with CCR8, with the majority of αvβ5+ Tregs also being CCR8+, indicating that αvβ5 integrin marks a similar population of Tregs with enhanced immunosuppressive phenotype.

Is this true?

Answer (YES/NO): YES